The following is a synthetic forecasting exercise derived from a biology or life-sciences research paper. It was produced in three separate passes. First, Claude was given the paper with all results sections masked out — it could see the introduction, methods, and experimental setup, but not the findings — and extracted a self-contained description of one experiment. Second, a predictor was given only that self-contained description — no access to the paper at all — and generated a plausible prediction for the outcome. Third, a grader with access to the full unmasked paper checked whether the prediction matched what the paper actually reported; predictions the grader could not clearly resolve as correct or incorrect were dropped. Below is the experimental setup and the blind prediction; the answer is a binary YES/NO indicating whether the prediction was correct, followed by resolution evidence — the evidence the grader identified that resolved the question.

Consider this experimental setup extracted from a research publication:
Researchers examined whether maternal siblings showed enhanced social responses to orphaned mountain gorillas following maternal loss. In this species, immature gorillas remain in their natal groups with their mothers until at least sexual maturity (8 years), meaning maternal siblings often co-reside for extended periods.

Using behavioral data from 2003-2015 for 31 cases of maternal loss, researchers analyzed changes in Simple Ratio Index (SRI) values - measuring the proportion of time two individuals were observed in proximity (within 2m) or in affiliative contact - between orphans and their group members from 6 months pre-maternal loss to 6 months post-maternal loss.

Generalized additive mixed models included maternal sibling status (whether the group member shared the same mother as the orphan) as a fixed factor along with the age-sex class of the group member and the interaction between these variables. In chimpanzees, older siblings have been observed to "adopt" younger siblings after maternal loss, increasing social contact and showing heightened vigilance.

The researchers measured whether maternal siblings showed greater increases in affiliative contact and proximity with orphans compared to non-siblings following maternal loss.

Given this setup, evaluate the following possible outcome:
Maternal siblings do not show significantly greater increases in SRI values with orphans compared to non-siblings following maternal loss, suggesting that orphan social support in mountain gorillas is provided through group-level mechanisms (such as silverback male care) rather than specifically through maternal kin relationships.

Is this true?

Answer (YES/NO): NO